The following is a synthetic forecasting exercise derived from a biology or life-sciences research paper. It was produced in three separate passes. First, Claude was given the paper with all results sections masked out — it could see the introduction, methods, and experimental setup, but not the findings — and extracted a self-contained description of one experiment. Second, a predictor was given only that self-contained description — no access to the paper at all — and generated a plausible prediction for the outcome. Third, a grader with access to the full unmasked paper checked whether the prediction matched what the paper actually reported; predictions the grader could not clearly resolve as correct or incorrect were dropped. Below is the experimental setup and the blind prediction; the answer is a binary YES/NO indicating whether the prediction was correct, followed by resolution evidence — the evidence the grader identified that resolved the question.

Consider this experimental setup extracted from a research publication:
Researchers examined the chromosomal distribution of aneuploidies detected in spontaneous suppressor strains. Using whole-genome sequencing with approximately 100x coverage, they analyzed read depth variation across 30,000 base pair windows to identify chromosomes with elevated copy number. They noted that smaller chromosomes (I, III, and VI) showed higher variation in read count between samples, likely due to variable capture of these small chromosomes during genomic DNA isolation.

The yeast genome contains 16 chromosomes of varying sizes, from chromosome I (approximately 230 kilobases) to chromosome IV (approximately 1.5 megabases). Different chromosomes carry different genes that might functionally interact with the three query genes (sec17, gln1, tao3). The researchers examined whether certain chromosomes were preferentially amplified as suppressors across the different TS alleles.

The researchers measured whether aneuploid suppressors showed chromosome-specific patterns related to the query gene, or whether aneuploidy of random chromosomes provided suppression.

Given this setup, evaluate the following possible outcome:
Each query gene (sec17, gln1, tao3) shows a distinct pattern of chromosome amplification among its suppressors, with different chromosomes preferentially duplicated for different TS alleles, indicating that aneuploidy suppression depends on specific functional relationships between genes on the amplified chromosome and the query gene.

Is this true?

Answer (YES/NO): YES